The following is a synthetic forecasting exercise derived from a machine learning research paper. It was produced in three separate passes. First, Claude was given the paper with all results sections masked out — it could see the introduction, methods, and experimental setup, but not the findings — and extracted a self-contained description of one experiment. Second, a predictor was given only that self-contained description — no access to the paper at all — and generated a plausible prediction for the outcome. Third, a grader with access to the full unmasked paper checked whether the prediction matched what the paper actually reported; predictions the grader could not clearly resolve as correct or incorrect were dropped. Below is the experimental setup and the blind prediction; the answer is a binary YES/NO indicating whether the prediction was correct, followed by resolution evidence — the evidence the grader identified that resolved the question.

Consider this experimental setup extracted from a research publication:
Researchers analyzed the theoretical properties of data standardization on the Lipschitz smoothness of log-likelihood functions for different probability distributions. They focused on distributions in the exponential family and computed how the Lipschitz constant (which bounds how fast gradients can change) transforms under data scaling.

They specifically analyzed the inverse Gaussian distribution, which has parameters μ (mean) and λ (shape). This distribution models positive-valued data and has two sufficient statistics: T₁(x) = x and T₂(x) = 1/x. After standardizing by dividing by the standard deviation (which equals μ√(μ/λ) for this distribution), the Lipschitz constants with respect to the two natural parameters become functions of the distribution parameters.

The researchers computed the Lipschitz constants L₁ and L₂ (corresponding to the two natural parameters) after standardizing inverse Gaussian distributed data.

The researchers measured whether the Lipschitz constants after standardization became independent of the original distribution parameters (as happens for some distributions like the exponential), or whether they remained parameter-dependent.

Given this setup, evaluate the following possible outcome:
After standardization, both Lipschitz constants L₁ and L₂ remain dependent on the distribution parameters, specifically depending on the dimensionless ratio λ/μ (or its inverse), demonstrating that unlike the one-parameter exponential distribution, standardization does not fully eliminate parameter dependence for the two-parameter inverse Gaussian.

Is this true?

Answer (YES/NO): NO